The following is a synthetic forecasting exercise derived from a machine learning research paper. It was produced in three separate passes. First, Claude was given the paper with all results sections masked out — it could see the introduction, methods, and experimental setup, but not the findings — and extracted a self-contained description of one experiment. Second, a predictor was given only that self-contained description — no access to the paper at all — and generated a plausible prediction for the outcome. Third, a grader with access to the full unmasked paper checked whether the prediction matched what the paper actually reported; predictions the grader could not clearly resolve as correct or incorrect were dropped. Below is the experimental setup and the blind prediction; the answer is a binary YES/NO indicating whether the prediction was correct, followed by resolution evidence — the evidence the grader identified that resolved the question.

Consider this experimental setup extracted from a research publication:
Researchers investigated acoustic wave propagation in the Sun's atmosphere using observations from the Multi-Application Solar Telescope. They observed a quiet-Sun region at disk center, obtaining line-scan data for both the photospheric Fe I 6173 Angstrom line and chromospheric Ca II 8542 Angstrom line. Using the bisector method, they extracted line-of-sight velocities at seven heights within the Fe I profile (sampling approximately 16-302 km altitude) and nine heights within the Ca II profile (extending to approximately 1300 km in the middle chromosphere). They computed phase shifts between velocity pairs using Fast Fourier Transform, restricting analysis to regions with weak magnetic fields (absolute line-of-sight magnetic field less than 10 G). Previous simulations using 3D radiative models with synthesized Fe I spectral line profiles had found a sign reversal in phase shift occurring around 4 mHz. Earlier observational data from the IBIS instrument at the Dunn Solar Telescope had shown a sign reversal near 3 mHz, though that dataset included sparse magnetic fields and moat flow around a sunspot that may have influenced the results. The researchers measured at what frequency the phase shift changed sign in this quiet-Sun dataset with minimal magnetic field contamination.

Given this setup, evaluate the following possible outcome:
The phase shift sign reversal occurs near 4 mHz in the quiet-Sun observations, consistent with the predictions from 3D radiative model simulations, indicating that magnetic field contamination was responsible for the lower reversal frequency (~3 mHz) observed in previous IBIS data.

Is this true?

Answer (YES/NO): NO